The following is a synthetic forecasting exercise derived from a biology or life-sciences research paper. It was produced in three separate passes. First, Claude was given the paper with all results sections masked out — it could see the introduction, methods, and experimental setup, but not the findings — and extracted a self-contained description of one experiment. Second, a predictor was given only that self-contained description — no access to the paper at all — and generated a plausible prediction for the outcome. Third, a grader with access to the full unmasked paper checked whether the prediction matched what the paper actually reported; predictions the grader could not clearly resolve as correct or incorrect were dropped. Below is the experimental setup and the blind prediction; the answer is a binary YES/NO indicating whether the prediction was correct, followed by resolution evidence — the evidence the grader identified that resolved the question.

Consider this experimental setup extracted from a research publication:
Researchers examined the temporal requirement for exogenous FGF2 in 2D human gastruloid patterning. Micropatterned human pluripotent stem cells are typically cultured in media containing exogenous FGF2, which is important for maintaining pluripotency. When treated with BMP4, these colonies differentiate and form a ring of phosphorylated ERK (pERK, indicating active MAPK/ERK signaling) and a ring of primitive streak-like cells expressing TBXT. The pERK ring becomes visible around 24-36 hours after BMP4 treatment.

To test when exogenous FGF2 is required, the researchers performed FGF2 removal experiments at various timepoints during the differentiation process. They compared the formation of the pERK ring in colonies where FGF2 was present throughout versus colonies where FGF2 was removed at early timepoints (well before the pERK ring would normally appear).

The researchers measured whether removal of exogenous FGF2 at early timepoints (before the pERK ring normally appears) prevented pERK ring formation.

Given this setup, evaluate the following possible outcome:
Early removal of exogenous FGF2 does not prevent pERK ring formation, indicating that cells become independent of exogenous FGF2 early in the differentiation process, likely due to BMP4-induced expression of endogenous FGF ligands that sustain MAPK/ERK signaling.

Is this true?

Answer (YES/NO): NO